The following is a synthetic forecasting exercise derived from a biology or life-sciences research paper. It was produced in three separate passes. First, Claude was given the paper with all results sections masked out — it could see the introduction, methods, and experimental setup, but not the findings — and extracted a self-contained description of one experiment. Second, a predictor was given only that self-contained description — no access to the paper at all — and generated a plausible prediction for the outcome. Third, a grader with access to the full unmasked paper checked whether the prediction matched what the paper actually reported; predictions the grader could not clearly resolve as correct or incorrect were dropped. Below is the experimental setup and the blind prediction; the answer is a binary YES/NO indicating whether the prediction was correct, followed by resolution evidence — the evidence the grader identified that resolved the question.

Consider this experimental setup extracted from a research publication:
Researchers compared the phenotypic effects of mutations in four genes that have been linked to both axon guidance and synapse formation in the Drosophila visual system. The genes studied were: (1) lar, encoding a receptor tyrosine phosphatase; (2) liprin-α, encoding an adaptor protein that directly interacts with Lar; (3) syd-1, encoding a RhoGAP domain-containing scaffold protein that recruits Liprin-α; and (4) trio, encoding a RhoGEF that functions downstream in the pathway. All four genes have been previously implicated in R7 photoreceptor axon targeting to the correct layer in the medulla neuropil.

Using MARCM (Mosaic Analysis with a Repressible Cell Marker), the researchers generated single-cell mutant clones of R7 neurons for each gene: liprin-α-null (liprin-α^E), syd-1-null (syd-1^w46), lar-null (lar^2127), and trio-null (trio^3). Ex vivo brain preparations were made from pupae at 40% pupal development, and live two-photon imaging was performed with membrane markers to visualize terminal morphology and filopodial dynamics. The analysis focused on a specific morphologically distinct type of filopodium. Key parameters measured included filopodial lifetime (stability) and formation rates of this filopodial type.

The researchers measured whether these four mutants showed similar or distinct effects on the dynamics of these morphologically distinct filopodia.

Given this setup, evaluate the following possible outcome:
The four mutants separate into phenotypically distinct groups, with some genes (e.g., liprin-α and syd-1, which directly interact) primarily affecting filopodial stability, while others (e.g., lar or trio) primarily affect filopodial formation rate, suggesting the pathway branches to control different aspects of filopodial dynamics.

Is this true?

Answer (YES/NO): NO